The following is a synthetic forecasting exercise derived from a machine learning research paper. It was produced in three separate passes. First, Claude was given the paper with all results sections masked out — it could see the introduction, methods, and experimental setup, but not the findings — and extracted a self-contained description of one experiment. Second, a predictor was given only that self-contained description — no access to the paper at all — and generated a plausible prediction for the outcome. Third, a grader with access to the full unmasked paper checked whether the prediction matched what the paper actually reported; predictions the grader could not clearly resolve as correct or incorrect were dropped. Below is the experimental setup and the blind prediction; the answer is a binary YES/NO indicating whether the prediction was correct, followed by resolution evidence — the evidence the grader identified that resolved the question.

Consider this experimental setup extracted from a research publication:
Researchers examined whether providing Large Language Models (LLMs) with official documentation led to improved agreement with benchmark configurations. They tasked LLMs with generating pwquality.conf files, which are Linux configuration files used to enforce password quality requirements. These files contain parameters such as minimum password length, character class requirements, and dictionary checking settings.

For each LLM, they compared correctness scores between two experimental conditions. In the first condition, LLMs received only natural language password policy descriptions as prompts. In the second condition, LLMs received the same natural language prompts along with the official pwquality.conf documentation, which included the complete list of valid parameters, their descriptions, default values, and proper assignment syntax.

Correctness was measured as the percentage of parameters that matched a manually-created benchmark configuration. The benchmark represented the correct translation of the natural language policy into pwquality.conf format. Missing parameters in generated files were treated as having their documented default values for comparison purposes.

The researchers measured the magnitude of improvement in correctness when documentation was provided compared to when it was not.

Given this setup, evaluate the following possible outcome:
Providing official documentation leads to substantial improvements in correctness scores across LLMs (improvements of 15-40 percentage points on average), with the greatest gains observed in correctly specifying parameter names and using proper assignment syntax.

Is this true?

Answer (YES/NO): NO